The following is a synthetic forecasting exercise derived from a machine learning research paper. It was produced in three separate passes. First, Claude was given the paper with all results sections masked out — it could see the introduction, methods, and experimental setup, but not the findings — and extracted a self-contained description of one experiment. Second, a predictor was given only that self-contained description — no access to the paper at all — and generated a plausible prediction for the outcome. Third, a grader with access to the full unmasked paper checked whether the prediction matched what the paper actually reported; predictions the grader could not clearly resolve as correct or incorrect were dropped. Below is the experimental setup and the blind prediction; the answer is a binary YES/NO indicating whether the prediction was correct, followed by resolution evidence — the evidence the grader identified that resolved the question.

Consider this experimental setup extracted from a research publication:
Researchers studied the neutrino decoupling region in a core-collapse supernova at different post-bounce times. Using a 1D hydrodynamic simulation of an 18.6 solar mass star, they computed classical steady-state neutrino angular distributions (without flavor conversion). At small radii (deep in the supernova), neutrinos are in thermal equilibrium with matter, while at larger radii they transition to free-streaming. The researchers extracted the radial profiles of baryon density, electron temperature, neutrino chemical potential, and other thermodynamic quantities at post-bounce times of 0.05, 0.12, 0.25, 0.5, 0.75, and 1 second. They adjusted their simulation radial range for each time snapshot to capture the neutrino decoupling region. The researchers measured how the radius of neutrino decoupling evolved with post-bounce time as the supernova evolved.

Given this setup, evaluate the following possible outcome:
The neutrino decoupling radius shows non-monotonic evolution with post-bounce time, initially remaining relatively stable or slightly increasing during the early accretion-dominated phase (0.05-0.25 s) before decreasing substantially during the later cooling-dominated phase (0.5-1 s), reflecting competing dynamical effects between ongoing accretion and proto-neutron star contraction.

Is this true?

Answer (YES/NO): NO